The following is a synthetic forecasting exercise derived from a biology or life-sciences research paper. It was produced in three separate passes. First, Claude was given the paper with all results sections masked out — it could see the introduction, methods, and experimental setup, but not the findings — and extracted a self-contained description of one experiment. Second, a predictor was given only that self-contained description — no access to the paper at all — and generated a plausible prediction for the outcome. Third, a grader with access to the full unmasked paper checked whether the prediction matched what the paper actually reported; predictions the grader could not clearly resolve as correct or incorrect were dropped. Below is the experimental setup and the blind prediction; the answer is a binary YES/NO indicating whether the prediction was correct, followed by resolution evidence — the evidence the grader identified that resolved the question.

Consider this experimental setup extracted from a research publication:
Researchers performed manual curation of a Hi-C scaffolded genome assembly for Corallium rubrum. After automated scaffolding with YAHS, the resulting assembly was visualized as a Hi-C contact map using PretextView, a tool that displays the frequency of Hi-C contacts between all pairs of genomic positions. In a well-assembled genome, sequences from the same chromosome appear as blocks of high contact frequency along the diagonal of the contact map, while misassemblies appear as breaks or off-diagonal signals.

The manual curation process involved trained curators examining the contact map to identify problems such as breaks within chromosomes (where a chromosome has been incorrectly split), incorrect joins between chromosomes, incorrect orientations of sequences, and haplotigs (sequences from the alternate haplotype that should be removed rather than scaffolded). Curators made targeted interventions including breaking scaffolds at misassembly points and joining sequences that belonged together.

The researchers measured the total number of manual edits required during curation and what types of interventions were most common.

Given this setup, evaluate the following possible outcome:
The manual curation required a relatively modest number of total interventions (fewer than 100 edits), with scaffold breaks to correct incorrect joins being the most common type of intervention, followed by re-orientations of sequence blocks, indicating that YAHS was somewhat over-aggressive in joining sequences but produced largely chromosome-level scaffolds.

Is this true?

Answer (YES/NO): NO